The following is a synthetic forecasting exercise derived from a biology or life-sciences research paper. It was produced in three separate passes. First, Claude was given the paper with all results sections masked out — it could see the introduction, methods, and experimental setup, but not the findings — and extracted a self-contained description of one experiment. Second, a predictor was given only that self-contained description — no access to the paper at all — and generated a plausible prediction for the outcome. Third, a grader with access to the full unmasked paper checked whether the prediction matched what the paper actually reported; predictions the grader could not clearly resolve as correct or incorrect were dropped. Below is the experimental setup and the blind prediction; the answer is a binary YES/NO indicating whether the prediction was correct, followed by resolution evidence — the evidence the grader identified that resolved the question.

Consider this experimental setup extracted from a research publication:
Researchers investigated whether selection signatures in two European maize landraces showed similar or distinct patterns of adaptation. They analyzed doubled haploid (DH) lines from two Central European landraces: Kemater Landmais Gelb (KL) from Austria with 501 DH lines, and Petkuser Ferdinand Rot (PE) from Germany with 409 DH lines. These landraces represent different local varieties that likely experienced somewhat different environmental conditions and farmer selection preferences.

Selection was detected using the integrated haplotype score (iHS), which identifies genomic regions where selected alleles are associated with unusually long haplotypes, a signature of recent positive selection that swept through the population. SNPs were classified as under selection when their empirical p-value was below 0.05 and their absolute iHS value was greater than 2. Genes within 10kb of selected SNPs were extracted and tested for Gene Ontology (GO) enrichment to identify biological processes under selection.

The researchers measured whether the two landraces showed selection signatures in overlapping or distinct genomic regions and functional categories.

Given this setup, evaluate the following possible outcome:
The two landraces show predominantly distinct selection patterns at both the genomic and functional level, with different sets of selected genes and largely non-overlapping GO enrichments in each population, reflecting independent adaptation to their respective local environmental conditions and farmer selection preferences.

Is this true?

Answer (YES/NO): NO